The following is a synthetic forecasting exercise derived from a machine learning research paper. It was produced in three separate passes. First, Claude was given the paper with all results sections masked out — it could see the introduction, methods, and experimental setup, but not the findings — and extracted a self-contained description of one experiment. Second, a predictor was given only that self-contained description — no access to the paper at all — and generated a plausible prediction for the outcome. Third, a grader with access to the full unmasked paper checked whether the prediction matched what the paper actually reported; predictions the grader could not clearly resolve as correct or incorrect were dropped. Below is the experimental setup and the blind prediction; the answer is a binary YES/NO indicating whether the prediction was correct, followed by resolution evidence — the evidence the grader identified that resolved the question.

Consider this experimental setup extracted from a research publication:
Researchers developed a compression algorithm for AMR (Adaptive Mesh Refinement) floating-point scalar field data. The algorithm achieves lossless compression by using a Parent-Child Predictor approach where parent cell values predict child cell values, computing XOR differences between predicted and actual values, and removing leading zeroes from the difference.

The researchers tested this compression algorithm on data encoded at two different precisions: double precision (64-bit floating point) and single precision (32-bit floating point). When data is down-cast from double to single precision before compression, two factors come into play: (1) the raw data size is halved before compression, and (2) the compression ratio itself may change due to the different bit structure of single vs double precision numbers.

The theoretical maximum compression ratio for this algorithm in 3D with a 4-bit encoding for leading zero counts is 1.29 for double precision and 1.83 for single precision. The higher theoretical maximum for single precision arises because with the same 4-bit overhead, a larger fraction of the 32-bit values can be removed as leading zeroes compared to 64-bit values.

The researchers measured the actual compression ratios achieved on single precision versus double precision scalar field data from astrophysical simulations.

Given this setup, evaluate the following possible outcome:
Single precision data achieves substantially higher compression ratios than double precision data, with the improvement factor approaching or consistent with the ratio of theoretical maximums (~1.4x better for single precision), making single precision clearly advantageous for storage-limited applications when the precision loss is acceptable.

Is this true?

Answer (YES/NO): NO